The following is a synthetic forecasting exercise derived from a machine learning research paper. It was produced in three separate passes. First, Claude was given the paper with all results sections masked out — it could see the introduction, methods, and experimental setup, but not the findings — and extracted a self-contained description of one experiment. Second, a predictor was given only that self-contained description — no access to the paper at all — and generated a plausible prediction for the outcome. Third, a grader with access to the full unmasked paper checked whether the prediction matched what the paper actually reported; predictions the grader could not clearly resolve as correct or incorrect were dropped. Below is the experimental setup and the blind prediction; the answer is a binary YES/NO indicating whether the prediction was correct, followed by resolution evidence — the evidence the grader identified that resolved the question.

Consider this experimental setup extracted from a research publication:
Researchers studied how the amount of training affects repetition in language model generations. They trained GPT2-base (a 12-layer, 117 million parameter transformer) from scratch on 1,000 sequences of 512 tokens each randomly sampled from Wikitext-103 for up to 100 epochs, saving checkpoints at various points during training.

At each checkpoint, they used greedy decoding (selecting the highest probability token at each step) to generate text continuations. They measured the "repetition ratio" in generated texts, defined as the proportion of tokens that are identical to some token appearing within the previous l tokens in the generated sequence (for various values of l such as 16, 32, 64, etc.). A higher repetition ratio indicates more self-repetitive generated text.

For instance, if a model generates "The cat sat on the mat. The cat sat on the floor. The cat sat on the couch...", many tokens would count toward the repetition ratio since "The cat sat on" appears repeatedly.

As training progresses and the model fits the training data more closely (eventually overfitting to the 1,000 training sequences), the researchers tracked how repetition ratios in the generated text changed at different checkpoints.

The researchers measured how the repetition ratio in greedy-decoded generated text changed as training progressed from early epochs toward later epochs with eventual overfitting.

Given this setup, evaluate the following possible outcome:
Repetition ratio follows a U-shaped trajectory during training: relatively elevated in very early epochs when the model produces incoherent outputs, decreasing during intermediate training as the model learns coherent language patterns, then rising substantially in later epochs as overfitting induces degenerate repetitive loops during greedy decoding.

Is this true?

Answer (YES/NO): NO